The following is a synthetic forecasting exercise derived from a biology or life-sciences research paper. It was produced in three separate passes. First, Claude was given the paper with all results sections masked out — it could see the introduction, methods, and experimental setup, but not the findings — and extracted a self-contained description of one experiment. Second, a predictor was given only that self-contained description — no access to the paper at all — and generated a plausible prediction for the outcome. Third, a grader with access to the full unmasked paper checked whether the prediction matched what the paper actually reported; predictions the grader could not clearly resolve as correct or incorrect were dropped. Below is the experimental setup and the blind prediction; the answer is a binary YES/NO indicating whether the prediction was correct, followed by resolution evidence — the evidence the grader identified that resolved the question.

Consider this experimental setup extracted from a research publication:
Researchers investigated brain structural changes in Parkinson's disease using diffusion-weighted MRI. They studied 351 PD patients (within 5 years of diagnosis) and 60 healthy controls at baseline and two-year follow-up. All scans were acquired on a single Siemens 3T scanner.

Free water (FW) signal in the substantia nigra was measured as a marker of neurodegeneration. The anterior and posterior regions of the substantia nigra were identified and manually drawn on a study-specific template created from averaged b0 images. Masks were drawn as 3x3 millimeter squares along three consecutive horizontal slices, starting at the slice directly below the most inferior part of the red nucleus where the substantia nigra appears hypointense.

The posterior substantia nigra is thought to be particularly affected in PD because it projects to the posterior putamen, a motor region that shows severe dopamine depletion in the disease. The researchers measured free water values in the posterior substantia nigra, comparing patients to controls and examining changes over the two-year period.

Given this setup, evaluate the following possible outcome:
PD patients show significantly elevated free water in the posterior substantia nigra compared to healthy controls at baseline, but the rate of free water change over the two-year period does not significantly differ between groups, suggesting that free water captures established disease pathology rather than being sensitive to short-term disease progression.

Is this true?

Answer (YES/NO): NO